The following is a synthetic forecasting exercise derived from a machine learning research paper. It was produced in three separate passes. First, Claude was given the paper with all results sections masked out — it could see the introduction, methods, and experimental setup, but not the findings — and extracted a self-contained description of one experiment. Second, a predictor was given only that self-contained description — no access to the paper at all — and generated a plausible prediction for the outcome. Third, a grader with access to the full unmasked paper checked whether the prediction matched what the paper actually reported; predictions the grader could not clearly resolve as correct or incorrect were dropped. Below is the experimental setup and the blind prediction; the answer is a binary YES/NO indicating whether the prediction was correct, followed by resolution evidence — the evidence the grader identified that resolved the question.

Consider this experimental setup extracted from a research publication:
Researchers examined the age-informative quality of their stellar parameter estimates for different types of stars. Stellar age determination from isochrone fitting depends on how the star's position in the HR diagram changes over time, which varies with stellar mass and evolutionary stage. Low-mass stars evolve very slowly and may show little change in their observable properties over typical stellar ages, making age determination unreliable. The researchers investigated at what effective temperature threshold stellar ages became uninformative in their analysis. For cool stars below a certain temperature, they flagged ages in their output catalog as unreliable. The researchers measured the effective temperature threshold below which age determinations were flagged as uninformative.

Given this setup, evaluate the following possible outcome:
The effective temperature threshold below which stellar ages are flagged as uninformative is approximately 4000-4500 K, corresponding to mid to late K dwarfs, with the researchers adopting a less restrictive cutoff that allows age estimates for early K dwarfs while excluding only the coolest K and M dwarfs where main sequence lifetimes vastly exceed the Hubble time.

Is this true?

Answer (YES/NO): NO